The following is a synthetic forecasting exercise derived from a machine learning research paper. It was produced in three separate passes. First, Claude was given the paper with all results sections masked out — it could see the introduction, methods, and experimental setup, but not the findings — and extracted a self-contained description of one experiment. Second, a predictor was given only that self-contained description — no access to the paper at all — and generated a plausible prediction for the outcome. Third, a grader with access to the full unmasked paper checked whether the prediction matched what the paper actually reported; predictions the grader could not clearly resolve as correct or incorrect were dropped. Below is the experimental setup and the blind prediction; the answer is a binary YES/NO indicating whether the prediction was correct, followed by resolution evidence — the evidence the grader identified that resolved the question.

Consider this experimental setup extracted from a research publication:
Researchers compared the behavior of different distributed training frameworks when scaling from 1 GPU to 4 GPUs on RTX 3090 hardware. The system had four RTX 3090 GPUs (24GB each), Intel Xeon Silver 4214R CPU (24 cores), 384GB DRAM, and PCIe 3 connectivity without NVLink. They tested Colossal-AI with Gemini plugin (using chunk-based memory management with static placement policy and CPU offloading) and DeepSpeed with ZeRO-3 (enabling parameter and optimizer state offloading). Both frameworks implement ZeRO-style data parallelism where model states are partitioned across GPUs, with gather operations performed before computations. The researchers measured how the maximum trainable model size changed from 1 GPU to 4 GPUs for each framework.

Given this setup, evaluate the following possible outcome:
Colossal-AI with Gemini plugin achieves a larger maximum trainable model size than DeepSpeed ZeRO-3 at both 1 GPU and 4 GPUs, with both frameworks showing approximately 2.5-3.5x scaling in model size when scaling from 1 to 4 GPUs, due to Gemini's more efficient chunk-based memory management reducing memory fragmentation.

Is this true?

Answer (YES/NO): NO